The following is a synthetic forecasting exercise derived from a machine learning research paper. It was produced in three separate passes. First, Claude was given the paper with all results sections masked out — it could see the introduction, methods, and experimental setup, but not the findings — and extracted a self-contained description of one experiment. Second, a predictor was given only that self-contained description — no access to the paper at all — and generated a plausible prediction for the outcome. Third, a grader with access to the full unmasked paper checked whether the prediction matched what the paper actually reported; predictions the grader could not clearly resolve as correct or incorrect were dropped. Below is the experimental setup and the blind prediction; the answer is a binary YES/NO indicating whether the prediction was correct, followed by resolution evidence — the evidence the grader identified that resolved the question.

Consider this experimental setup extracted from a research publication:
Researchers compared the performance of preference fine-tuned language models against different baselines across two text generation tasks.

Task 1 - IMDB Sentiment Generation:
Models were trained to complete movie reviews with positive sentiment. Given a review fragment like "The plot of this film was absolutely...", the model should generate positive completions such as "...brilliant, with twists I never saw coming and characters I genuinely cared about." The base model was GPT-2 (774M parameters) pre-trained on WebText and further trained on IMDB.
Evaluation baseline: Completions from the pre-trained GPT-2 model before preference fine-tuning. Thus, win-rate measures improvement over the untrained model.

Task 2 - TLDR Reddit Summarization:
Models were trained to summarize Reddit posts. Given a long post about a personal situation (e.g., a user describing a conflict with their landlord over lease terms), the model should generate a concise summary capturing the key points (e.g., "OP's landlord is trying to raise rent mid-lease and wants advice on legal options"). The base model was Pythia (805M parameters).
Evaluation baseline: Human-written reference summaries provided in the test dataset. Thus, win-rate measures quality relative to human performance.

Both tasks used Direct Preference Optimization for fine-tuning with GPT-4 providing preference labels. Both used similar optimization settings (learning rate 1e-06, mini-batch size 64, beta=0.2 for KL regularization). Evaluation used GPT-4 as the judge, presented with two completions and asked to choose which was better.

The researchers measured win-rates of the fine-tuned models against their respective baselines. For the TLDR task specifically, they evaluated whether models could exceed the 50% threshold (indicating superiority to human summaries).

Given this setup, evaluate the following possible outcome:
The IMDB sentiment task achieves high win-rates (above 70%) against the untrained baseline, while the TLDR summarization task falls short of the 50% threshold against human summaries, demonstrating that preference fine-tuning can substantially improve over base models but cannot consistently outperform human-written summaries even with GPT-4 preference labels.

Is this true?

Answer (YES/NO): NO